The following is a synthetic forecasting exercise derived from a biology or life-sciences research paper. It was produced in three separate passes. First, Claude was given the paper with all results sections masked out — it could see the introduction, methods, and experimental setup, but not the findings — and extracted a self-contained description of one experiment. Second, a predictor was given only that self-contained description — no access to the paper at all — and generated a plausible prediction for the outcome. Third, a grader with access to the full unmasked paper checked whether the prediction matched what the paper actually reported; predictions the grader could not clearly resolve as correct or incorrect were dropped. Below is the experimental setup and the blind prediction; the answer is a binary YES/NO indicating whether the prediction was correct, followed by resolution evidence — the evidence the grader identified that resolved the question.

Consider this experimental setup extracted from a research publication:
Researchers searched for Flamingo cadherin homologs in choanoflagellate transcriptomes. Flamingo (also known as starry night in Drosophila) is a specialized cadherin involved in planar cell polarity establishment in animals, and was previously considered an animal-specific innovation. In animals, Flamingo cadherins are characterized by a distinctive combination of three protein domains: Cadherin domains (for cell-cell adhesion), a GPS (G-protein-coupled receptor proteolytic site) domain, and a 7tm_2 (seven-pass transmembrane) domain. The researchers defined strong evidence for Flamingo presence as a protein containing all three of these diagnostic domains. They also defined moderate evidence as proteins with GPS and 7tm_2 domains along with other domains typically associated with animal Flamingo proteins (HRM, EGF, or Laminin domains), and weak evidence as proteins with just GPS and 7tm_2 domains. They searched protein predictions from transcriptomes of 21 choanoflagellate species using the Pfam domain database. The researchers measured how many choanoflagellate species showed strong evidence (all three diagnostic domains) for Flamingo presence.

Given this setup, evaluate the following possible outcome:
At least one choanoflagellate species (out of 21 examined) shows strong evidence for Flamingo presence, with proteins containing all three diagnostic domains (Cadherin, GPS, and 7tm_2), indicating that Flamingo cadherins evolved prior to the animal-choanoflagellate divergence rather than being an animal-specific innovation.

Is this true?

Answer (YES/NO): YES